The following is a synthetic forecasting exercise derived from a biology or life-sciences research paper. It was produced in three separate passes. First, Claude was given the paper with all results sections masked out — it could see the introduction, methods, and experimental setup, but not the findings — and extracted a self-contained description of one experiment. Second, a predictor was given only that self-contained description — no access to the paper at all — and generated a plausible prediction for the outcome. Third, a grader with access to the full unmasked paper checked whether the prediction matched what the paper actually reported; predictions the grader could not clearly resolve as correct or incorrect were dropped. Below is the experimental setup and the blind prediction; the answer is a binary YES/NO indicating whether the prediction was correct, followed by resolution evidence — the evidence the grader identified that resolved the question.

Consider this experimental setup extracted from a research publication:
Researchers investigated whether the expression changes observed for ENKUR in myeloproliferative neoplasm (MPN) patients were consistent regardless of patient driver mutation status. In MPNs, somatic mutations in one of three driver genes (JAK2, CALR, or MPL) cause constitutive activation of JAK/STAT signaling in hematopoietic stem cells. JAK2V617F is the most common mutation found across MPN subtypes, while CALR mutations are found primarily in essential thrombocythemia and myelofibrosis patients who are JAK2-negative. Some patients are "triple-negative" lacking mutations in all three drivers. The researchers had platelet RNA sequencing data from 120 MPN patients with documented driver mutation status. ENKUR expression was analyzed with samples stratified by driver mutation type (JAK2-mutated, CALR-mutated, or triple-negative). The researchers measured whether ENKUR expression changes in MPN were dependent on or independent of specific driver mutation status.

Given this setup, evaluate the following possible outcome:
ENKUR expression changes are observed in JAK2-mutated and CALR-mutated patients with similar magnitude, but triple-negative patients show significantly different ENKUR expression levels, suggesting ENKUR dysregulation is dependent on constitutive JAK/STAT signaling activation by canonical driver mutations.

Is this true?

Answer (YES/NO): NO